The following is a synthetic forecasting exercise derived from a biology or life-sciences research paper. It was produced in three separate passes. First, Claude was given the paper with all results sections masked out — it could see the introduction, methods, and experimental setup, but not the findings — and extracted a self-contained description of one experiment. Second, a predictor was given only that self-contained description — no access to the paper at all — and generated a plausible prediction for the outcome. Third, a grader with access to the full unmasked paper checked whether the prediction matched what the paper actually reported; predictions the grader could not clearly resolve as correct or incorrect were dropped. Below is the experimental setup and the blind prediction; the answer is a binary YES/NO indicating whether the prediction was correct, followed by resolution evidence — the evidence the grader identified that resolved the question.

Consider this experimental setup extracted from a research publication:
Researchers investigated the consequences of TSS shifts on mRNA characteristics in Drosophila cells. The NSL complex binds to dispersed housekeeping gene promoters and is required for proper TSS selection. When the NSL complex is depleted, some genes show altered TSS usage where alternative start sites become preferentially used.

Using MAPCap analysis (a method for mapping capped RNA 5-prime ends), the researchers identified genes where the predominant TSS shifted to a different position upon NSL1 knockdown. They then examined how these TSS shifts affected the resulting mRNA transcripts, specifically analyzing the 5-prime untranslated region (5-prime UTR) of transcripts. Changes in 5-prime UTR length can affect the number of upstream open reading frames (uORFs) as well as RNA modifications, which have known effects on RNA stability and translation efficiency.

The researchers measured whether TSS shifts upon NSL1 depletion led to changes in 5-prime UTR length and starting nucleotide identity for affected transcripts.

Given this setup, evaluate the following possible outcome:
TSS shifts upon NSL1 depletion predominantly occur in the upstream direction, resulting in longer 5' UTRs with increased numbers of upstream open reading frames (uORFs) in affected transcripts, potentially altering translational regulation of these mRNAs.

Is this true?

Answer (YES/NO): NO